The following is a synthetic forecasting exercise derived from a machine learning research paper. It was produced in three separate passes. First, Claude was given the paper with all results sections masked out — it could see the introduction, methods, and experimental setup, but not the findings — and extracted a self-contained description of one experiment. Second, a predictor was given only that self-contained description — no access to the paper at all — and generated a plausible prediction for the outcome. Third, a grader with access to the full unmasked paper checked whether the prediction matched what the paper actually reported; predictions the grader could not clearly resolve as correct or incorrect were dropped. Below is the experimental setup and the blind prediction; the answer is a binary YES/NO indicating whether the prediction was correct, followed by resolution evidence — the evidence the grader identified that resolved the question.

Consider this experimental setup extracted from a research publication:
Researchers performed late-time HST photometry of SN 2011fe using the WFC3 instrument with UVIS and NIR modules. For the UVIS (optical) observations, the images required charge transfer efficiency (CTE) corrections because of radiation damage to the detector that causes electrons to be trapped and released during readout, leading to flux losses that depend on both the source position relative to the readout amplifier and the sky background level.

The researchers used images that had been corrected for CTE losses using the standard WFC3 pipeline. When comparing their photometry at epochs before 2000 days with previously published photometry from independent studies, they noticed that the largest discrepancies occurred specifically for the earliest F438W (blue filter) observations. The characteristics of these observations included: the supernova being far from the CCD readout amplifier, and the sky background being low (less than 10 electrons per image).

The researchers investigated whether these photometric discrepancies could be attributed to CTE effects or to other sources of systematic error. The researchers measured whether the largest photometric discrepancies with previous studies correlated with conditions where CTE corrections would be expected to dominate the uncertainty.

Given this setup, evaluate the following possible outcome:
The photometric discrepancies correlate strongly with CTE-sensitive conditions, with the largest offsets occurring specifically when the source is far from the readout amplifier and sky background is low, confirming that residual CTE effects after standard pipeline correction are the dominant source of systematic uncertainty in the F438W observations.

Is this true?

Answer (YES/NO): NO